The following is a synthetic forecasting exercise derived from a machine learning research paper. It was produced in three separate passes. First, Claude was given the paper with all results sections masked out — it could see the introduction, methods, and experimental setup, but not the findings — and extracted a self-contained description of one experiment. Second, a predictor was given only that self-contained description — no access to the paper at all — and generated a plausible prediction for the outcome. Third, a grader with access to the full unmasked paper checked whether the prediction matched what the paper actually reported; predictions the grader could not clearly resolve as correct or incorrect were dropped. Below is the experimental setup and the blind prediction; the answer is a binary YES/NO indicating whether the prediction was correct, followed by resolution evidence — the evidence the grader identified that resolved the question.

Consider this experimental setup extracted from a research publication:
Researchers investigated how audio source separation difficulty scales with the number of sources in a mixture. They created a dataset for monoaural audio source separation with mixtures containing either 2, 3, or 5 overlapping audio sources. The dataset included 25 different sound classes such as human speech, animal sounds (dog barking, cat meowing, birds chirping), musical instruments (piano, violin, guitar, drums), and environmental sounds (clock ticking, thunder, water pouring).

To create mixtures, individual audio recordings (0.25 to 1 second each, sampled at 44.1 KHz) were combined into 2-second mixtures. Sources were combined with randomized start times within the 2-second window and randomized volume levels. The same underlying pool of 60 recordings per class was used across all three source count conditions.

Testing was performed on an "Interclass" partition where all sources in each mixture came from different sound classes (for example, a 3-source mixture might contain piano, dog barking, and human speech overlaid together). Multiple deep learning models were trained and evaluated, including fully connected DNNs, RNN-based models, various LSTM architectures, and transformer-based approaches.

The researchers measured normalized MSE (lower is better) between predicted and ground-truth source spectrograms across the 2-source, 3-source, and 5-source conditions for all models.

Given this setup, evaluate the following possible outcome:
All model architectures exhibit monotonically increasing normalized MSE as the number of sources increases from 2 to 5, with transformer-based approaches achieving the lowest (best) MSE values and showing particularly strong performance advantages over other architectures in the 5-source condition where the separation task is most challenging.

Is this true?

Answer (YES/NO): NO